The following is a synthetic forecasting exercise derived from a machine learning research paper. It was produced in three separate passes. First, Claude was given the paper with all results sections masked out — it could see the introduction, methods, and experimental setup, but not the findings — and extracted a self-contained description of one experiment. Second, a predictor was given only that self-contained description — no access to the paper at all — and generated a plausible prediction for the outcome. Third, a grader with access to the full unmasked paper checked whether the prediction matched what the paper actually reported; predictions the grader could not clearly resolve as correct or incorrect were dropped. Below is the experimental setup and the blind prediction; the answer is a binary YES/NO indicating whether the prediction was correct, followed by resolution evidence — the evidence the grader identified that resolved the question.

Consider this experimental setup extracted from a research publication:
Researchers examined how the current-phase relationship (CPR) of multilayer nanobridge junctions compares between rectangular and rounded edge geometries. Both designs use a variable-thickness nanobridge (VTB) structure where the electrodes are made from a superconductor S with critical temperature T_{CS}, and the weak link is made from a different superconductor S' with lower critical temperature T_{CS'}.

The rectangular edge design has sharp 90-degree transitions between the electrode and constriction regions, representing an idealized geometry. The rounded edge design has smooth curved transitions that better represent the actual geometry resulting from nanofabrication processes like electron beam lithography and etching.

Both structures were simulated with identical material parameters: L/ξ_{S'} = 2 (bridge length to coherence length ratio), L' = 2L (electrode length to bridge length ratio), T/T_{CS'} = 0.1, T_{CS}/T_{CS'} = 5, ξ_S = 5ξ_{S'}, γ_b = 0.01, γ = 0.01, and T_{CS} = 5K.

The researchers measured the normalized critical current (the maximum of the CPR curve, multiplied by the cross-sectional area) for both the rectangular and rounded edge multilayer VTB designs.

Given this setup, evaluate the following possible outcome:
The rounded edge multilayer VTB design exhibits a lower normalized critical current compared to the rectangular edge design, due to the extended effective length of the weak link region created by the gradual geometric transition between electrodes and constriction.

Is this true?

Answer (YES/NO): YES